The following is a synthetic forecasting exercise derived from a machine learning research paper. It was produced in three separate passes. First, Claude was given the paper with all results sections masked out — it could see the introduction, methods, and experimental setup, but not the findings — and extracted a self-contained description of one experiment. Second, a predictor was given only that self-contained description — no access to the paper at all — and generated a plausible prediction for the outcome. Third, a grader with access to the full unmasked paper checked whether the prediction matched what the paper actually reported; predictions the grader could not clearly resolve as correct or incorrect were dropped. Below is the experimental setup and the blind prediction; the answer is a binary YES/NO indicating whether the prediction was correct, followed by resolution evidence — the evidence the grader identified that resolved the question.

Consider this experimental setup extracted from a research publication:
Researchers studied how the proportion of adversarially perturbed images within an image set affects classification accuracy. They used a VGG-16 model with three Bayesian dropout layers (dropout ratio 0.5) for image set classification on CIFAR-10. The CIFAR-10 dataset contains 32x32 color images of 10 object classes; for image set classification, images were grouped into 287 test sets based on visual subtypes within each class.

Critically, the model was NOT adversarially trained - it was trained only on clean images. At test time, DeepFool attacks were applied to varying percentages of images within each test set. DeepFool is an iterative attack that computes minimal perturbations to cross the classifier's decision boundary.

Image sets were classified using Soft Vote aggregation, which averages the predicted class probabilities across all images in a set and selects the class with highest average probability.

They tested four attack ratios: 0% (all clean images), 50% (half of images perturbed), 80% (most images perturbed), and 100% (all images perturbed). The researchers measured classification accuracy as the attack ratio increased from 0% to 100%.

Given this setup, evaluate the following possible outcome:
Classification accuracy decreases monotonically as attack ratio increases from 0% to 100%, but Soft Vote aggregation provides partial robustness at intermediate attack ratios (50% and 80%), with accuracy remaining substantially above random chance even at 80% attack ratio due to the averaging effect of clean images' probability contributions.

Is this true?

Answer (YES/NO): YES